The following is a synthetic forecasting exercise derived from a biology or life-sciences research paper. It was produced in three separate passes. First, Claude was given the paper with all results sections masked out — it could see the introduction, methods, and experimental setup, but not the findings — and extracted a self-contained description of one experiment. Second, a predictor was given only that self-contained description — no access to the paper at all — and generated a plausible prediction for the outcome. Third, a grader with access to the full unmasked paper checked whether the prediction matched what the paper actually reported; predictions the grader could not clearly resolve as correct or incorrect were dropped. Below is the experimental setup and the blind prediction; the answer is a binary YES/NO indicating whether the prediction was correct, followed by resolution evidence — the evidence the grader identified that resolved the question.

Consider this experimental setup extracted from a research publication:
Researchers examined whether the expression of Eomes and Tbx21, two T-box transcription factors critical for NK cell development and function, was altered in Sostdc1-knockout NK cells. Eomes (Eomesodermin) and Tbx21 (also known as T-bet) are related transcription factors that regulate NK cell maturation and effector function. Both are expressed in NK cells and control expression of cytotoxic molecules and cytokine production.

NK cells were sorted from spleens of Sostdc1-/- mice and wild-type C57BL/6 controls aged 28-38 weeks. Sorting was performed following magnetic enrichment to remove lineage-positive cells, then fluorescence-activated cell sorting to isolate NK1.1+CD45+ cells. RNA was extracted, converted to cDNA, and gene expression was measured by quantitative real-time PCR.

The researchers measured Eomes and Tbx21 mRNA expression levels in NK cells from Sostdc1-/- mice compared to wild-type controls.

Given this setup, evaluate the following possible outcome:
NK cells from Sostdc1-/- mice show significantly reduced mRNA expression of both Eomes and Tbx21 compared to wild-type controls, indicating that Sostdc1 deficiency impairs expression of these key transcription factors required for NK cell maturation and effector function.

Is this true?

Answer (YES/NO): NO